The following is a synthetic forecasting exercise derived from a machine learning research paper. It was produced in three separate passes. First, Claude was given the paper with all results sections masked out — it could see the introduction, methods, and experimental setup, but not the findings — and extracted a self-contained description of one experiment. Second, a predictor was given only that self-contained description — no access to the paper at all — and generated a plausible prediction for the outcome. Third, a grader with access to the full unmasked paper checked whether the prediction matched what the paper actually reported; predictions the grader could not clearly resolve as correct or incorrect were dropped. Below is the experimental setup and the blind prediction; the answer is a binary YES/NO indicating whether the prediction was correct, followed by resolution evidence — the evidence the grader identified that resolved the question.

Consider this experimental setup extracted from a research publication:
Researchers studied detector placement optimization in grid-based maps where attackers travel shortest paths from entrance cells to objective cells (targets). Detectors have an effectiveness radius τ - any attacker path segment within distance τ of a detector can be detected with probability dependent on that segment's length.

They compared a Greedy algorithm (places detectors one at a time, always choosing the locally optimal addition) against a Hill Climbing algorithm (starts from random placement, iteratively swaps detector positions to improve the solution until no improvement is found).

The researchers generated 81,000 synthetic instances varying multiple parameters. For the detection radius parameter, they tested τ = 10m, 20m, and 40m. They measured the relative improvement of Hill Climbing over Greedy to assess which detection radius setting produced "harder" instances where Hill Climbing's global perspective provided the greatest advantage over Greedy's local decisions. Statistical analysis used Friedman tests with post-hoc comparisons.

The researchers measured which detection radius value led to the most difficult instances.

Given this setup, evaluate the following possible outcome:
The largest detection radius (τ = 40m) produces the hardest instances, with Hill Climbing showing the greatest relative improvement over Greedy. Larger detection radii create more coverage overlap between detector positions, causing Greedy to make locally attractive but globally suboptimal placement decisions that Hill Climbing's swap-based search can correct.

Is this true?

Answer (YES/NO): NO